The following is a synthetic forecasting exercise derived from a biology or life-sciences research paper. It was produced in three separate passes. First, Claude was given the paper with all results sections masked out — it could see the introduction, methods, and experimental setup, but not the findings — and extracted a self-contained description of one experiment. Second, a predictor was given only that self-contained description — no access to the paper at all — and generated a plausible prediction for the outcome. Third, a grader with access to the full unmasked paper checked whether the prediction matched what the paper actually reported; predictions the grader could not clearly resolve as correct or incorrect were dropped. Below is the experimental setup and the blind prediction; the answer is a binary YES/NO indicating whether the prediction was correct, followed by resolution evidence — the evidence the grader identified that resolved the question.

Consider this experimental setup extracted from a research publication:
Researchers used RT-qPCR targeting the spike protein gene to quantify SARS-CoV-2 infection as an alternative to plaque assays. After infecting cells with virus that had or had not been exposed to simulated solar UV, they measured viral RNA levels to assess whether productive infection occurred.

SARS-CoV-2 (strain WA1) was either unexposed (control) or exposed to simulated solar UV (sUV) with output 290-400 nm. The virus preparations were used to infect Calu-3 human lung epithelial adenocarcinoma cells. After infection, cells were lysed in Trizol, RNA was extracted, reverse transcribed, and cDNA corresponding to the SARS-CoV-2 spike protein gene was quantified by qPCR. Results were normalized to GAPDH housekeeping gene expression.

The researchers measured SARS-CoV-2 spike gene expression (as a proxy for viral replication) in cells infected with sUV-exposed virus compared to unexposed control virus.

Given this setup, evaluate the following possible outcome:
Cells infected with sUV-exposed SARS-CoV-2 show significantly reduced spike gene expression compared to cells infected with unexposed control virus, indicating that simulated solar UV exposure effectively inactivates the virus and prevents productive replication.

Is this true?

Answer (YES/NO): YES